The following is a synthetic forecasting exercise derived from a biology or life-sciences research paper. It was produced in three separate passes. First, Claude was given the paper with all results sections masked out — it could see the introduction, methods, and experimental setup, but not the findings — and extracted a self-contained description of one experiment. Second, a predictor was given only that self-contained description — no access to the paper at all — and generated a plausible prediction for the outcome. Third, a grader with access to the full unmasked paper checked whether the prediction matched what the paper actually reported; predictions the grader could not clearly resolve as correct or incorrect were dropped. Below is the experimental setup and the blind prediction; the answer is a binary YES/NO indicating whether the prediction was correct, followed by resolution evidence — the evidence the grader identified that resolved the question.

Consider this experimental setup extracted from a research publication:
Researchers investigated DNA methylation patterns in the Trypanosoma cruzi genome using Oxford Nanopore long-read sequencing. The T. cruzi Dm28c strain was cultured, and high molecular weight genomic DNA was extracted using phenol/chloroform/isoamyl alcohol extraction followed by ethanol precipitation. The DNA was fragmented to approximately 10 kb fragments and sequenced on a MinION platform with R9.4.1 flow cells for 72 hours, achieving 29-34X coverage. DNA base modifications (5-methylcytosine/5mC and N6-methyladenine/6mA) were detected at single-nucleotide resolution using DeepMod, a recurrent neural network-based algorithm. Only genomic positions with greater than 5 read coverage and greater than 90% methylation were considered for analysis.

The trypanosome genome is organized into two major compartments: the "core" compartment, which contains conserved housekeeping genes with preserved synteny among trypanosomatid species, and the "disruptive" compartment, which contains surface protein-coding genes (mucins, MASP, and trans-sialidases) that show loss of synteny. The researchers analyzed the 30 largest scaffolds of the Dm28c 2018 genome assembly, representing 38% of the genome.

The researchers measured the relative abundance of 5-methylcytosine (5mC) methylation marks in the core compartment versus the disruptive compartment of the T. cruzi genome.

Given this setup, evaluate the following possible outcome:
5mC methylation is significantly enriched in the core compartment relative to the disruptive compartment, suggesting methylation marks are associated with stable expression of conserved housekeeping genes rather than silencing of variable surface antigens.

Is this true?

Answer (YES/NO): YES